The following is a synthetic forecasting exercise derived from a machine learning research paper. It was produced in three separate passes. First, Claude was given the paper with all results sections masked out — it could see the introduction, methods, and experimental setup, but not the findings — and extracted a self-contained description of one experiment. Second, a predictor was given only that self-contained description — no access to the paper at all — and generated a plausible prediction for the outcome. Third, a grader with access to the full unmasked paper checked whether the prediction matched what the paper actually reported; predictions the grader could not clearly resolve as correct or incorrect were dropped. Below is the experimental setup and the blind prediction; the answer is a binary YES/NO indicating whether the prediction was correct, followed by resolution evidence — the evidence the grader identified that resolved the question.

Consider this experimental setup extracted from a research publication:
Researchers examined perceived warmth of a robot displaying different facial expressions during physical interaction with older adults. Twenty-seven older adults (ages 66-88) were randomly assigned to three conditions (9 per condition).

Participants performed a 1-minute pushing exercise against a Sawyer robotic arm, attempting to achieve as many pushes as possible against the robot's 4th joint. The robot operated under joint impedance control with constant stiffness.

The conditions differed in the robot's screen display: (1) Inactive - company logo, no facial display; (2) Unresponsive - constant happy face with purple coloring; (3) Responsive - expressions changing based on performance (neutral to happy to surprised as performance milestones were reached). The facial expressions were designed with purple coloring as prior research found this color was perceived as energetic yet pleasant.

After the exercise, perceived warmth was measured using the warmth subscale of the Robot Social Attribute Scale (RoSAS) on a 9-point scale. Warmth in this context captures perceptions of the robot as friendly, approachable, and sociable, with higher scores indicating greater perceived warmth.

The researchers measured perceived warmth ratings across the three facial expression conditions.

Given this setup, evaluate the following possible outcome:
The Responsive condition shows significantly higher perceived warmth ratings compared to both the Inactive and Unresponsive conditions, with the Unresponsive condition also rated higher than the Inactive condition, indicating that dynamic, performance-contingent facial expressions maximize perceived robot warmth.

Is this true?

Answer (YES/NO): NO